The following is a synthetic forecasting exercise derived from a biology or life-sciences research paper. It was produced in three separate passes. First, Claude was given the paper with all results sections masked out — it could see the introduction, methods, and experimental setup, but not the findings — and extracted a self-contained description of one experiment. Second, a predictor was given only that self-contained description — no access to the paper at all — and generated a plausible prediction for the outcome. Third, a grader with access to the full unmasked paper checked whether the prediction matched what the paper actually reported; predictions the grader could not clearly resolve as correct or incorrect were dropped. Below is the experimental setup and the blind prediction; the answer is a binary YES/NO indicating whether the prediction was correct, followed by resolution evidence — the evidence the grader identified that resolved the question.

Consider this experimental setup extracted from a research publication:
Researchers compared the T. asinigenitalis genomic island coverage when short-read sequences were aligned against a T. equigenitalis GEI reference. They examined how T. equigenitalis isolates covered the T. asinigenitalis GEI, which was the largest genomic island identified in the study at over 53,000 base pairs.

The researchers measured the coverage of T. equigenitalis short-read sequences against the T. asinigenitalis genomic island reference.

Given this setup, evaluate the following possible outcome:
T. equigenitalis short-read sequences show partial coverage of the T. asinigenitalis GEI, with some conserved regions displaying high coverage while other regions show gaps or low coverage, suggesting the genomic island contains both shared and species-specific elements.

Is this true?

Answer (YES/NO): NO